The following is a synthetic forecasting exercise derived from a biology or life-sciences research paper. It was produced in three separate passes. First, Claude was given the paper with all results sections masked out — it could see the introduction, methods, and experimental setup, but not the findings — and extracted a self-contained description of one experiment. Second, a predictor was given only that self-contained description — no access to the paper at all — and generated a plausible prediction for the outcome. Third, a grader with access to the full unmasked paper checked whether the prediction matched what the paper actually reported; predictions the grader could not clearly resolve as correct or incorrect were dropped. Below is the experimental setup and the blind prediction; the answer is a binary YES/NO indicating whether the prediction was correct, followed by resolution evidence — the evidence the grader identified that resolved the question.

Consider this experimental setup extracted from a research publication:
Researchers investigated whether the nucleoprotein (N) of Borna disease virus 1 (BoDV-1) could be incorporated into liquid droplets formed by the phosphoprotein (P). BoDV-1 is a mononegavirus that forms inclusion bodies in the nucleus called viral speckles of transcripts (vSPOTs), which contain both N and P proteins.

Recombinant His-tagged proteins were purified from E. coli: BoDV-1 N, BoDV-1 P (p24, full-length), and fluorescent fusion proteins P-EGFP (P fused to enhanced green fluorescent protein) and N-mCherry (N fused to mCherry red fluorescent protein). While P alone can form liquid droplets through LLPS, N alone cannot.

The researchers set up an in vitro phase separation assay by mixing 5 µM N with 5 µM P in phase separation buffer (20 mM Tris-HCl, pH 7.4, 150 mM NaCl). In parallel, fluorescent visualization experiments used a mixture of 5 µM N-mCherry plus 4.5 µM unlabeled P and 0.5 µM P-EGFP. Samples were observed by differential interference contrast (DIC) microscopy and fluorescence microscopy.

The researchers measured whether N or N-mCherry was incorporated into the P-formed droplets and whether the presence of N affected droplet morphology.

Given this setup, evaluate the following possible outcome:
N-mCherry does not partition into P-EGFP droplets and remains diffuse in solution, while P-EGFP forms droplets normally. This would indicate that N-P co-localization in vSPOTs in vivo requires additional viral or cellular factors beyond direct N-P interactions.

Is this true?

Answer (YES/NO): NO